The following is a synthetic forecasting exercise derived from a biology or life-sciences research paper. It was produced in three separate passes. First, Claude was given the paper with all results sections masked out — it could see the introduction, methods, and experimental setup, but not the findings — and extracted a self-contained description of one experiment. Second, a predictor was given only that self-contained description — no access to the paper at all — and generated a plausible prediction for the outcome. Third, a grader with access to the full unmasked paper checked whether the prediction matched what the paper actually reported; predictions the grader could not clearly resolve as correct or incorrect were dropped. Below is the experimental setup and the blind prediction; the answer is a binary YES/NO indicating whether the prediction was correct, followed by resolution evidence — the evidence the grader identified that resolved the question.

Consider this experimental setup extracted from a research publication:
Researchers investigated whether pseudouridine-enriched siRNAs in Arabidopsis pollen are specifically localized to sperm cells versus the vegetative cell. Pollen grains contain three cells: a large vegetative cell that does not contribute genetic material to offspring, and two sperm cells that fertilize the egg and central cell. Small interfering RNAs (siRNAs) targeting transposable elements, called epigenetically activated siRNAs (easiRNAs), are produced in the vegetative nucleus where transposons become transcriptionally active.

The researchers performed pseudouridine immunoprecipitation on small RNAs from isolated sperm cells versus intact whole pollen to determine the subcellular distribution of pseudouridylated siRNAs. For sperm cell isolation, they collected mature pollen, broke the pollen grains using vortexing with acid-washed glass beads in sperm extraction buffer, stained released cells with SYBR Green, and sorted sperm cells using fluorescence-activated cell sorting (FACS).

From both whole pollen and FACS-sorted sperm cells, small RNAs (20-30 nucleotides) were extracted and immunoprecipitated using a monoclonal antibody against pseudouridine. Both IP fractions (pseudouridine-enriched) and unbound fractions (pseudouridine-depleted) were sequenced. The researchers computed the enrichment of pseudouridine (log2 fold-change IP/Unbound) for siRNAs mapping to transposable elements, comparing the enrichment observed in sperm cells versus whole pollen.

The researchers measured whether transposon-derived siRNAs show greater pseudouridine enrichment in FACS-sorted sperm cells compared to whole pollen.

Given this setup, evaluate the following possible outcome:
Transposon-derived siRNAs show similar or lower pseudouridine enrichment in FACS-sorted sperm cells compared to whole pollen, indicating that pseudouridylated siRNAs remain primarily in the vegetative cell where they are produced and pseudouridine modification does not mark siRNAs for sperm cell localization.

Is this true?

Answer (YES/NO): NO